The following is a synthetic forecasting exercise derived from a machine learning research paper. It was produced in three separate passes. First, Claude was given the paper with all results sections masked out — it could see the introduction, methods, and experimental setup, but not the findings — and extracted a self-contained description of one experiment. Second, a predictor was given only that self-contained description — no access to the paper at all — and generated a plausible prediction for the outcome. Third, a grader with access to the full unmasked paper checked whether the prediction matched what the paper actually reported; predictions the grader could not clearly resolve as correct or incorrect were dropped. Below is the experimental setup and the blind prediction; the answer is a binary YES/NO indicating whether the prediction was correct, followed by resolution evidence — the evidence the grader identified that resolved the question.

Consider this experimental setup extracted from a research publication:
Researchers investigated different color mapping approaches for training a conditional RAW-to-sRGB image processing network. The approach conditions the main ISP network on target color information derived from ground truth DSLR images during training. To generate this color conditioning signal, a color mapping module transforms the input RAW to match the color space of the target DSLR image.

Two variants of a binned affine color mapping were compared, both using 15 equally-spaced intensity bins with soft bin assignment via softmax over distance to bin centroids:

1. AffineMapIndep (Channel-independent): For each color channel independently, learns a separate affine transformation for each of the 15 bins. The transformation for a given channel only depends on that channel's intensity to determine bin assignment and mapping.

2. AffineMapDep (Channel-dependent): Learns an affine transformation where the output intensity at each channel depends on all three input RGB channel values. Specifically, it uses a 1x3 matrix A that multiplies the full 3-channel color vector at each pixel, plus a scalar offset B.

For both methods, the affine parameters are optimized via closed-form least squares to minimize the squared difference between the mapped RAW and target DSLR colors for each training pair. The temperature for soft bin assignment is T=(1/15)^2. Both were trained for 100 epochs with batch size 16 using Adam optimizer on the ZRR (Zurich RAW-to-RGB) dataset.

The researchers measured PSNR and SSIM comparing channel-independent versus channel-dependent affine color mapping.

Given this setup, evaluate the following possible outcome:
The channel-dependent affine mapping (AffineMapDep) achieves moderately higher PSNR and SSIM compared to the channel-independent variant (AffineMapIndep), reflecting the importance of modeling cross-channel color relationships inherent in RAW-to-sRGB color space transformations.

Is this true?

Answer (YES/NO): YES